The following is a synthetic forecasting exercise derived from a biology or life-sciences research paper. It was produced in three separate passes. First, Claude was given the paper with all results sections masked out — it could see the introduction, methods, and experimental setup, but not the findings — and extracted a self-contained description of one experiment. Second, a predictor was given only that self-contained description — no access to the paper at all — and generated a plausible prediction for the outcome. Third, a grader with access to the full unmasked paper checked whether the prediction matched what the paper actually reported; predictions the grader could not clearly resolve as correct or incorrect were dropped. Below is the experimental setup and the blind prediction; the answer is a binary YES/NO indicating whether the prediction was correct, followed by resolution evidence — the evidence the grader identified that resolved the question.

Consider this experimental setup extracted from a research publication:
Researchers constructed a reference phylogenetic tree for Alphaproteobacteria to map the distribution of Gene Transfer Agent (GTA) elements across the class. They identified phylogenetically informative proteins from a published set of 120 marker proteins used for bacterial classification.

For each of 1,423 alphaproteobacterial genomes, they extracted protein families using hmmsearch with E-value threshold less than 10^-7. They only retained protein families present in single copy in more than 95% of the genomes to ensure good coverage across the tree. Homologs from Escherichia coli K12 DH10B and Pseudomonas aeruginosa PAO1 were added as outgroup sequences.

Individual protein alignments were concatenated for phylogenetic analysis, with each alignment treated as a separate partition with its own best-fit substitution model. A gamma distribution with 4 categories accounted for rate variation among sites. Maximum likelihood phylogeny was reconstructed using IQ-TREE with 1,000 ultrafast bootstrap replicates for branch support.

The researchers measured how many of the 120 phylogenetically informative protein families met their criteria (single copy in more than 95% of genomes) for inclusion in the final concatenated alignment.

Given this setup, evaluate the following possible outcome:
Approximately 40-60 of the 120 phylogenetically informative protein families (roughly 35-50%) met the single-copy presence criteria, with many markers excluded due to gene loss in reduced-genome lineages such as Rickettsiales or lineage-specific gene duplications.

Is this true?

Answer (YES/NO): NO